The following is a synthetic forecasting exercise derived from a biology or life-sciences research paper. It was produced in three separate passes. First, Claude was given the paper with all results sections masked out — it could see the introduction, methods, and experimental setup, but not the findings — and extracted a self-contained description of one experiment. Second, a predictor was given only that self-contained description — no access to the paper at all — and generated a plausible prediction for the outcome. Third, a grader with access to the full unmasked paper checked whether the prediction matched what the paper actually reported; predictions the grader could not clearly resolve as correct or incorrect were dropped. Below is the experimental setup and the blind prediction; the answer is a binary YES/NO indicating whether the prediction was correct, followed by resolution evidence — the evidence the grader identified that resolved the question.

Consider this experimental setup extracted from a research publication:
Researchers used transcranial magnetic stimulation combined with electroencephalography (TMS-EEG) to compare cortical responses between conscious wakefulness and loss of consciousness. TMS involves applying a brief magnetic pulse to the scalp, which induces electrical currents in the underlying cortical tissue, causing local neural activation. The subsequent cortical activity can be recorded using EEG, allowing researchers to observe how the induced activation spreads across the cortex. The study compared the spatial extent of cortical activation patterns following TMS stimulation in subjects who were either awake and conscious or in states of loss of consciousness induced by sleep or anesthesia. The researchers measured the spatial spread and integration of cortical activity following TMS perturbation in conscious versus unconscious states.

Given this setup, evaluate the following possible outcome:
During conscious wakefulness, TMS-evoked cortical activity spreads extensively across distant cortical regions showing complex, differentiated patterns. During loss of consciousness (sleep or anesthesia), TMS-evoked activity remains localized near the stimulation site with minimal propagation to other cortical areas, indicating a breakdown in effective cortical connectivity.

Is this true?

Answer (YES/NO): YES